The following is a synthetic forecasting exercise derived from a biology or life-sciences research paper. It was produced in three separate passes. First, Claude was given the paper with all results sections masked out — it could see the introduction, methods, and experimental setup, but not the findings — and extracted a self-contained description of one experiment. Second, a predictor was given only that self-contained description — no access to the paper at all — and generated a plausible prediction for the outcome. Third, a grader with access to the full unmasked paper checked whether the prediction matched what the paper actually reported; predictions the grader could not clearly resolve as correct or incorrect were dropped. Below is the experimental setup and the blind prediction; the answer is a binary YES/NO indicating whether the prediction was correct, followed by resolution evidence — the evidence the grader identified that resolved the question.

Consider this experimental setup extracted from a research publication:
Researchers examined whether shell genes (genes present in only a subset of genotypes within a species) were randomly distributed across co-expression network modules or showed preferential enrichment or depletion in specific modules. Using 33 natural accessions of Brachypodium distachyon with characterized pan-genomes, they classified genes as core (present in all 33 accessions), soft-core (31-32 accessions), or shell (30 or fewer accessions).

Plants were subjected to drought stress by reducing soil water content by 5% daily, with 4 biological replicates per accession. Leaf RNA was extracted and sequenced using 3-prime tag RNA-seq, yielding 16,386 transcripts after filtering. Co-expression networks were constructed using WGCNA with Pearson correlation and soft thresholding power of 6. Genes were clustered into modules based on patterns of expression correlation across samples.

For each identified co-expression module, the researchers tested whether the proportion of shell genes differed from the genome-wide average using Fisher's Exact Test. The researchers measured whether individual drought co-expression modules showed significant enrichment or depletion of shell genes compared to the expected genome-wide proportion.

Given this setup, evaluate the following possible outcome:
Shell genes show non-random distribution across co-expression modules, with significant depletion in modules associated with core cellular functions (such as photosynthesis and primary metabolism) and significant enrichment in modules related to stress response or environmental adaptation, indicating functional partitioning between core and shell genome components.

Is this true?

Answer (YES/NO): NO